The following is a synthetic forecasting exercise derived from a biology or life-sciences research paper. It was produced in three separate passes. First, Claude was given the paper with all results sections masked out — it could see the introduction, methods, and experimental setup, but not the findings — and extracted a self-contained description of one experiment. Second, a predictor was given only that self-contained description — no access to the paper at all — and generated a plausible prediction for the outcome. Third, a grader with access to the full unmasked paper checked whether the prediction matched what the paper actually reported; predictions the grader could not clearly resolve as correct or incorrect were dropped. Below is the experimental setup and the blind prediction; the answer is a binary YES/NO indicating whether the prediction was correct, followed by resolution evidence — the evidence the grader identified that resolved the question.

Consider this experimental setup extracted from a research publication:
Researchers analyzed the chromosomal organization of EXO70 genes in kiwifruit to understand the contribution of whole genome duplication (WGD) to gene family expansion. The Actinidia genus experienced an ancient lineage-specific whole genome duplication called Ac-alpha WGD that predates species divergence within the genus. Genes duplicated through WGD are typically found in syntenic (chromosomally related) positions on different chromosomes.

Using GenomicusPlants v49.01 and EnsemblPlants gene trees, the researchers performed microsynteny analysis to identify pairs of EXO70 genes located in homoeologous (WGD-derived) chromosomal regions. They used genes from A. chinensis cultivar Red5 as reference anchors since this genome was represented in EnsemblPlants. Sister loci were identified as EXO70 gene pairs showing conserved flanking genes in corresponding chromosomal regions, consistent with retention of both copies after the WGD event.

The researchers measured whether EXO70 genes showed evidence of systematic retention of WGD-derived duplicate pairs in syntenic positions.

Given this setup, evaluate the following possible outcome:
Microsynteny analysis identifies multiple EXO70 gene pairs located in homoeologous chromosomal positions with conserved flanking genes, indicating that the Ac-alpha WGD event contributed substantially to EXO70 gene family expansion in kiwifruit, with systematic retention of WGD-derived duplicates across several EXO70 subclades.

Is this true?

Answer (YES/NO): YES